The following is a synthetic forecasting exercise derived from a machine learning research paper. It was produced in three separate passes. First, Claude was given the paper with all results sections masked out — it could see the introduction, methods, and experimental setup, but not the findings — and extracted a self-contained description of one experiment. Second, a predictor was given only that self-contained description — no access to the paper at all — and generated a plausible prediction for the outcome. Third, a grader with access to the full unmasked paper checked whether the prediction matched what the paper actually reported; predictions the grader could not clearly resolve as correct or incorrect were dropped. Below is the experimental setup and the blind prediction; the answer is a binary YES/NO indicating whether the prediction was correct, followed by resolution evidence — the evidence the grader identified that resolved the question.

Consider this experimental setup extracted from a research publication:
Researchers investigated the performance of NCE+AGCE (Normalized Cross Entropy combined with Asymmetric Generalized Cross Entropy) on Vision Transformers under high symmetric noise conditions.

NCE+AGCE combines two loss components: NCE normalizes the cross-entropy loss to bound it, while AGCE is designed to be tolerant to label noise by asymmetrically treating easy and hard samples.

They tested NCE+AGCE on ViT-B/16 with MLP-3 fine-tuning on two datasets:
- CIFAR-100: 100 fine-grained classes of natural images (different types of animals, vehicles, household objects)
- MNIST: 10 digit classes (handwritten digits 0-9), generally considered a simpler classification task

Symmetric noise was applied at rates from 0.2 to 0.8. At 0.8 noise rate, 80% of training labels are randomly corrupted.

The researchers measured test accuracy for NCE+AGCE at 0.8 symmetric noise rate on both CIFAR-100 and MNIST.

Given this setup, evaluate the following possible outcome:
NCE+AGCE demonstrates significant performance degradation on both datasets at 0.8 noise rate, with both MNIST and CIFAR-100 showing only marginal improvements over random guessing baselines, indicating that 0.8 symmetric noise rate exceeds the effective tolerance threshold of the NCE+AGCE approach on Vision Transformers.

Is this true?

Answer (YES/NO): NO